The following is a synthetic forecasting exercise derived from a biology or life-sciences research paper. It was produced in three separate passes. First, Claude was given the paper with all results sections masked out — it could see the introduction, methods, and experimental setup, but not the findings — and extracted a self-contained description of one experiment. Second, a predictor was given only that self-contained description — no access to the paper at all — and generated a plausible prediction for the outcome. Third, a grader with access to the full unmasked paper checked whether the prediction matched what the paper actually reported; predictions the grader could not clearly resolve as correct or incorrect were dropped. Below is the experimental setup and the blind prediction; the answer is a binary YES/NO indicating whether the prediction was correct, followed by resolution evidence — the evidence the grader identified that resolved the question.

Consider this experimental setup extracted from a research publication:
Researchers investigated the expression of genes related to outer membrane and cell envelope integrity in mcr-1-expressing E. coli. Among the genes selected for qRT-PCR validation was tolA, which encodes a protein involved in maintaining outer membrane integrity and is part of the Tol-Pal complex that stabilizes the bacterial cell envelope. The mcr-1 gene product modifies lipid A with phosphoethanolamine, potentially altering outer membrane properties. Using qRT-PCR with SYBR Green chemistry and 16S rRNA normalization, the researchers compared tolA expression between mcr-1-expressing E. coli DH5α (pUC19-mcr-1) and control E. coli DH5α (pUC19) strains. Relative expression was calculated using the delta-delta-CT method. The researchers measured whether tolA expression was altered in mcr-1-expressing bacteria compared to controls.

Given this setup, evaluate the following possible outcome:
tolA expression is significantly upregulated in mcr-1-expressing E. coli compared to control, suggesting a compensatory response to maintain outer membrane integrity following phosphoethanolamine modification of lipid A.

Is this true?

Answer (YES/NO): NO